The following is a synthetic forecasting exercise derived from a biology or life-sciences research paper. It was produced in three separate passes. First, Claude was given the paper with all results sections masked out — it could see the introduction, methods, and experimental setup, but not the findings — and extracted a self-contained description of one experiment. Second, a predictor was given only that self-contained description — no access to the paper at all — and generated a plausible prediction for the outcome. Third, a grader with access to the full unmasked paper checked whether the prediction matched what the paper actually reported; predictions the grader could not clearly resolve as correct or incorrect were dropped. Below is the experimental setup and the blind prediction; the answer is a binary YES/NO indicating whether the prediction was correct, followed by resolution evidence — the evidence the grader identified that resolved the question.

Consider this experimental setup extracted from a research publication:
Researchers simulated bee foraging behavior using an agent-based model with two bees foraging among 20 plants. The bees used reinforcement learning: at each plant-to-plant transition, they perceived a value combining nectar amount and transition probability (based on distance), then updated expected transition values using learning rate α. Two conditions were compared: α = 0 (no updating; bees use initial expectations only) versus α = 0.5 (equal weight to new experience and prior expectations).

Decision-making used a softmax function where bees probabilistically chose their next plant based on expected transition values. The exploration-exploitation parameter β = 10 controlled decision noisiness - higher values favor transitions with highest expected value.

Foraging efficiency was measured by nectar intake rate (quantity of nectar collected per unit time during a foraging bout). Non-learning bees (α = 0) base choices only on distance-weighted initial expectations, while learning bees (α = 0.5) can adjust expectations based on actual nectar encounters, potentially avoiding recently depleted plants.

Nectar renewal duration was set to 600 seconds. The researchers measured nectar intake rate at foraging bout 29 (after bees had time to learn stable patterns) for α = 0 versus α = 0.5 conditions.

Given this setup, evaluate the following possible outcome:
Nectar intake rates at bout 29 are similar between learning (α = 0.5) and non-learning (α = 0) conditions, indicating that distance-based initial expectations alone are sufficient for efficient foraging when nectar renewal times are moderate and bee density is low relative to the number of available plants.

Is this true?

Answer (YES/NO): NO